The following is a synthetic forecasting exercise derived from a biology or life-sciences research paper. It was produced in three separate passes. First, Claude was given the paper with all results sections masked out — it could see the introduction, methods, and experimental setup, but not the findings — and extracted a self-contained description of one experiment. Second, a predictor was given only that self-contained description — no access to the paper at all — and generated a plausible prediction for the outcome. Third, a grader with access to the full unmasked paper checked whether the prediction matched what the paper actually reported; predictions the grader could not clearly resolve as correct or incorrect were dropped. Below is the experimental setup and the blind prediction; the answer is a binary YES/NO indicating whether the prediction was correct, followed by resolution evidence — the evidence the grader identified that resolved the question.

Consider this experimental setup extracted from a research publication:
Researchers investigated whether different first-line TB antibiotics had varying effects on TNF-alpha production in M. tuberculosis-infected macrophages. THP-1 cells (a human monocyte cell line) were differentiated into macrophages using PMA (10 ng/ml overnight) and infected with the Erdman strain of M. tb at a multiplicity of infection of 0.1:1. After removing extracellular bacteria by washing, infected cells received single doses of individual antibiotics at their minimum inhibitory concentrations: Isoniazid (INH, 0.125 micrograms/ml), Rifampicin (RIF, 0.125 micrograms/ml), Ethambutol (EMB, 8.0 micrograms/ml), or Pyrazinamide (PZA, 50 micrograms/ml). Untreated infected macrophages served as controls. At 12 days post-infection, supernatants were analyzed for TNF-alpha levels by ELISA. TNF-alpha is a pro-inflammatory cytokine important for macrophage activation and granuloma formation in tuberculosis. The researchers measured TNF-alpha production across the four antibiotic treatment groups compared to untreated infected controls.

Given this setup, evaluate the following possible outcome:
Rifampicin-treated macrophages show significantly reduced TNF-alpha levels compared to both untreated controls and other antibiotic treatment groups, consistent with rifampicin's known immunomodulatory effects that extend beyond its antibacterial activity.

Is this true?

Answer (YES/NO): NO